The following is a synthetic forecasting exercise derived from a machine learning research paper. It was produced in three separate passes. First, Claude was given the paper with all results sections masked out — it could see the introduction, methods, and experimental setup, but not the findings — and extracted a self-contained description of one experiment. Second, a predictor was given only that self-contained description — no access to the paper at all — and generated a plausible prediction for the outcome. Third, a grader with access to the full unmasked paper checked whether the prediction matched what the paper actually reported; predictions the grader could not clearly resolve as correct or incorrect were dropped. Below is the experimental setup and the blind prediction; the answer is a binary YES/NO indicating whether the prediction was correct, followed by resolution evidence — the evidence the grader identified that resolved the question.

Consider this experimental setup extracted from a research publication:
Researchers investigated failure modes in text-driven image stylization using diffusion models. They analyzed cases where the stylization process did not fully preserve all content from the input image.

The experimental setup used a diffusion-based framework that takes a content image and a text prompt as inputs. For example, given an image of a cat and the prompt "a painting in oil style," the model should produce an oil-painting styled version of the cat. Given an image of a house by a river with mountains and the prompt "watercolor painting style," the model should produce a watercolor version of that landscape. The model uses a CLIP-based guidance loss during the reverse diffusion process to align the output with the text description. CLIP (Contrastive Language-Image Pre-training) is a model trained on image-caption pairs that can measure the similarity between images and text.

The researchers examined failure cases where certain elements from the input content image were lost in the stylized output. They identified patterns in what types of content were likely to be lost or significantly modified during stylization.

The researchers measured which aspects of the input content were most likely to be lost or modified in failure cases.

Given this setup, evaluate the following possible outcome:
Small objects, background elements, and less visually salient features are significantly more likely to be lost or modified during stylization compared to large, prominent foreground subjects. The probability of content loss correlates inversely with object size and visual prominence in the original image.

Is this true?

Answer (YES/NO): NO